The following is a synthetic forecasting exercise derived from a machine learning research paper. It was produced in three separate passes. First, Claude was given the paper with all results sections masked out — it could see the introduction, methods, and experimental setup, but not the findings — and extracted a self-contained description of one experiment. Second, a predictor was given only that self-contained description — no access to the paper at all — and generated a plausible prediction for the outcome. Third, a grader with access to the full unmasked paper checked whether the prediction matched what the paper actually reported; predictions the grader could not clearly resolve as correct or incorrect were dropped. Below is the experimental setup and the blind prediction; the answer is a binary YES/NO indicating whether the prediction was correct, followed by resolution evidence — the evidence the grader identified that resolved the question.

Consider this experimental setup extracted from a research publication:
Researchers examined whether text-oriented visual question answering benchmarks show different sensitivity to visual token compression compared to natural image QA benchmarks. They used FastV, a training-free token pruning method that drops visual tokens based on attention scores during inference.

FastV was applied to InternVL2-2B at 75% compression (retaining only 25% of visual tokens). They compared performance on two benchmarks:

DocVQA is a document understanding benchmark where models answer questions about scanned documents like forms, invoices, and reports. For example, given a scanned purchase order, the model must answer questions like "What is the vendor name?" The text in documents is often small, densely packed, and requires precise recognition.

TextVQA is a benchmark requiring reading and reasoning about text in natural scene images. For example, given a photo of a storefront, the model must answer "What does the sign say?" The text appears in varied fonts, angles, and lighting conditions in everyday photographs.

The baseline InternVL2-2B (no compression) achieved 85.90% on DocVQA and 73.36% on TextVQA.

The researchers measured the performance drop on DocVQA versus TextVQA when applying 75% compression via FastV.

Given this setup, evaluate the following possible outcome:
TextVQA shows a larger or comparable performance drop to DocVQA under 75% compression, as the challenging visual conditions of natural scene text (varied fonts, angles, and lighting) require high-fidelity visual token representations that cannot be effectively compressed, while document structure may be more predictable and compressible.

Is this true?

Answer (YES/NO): NO